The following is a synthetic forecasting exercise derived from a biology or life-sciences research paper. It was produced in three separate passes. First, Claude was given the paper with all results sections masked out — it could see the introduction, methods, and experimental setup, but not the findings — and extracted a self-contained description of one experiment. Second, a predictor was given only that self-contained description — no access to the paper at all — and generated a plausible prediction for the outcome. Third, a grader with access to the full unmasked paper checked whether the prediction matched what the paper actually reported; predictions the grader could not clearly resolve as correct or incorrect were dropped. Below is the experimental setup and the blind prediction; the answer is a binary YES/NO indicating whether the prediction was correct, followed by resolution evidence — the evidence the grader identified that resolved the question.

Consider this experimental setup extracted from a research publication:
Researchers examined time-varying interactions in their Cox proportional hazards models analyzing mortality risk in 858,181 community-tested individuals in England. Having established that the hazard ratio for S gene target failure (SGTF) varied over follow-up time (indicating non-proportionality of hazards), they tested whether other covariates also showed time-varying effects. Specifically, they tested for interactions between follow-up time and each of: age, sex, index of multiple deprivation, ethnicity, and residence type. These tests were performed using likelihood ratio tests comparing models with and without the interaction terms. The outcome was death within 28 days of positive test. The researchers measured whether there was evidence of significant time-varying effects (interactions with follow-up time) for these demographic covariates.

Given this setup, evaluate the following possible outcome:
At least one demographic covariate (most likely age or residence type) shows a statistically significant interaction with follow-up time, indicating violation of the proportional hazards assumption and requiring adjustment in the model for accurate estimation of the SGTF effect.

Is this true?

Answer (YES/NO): NO